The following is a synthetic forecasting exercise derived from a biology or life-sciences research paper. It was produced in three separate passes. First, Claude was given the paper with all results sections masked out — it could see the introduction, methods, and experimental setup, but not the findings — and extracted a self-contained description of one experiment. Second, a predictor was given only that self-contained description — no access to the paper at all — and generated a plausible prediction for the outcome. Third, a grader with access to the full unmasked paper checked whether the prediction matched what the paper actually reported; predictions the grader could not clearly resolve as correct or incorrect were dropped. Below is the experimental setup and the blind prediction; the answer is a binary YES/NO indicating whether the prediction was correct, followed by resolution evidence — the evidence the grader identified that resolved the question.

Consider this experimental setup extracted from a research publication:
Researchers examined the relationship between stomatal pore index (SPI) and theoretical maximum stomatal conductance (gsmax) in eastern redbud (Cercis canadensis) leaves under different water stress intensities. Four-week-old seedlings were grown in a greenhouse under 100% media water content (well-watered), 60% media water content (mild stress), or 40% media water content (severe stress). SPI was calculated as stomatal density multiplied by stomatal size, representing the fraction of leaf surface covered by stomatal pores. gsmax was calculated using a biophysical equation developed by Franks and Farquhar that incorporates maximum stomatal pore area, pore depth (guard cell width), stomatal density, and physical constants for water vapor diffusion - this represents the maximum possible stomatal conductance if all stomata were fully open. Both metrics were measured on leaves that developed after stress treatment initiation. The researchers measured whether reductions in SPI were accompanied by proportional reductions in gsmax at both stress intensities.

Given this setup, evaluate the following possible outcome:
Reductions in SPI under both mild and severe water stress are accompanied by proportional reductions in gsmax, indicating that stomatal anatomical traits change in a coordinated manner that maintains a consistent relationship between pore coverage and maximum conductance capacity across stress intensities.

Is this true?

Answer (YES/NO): NO